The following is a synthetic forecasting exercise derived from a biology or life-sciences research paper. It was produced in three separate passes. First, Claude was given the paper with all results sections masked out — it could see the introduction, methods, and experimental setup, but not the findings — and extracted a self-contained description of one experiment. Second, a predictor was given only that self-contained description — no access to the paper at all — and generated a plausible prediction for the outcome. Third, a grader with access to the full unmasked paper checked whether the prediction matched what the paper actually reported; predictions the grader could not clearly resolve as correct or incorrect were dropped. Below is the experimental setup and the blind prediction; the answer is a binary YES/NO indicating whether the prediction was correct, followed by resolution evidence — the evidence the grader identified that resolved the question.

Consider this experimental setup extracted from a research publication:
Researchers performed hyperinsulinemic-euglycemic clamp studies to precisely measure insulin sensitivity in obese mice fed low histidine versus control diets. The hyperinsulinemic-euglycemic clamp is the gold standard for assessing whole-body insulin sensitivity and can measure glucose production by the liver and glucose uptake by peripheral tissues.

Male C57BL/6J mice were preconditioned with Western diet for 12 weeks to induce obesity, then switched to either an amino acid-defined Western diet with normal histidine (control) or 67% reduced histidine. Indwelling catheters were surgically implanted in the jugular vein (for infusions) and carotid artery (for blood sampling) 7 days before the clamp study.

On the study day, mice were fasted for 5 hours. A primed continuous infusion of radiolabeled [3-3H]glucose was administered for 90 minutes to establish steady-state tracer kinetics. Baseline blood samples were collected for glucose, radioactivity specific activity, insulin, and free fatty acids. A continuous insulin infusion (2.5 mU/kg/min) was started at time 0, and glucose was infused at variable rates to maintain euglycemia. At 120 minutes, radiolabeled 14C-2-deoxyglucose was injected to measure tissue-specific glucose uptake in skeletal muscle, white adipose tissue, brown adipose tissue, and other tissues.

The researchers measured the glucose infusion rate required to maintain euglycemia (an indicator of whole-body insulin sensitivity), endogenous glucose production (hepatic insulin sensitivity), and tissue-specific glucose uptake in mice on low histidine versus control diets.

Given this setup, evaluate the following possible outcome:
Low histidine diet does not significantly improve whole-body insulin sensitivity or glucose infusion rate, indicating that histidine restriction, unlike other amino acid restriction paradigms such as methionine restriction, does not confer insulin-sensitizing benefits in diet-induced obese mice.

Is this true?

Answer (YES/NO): NO